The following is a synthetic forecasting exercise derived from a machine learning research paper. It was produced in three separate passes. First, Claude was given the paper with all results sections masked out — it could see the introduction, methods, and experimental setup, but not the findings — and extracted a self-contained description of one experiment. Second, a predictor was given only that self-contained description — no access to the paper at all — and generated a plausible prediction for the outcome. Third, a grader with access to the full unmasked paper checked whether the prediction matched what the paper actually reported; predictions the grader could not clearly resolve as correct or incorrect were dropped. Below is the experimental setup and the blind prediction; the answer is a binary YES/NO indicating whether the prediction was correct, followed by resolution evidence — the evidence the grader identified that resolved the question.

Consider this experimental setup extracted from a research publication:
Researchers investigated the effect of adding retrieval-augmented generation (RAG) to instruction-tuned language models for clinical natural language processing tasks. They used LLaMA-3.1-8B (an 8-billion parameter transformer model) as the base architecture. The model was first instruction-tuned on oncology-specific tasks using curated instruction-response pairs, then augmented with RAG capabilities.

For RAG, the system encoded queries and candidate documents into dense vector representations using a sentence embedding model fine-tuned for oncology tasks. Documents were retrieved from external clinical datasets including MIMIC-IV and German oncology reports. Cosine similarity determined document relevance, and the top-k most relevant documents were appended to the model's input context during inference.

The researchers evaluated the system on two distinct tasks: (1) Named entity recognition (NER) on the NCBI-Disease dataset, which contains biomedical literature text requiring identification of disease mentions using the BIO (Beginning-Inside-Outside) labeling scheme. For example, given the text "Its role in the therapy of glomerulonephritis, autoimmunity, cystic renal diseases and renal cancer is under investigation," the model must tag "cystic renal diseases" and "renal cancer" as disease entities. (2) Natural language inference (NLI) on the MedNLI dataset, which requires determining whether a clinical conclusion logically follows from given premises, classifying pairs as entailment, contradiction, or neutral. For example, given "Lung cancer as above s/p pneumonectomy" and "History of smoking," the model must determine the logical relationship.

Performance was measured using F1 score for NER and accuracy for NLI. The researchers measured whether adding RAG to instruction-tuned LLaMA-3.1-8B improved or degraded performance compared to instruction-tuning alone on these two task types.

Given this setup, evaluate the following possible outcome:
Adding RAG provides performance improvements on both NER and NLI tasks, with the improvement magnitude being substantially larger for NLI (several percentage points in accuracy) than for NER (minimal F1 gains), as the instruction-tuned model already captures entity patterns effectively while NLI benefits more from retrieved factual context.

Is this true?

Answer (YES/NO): NO